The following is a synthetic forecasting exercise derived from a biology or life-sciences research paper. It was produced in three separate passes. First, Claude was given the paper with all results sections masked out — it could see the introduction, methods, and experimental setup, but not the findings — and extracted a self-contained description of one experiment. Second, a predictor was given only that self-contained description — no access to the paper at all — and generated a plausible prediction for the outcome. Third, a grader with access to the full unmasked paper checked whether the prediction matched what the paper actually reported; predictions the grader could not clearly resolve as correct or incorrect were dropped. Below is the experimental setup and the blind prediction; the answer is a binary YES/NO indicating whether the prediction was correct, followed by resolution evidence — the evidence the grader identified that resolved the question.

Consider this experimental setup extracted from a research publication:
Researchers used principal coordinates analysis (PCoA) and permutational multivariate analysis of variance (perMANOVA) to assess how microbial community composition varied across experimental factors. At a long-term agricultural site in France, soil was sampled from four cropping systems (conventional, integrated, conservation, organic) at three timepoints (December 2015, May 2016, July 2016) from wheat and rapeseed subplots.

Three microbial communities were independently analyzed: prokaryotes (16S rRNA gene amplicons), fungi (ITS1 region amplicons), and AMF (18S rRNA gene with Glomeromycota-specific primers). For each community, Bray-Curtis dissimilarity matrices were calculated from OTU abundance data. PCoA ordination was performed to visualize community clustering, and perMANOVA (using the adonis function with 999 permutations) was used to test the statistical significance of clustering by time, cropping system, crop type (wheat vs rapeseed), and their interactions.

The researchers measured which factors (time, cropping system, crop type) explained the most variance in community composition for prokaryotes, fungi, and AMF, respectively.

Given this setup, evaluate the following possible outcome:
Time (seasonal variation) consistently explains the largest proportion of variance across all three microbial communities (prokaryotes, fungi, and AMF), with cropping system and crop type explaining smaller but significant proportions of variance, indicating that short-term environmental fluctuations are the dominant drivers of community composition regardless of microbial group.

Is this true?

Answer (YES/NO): NO